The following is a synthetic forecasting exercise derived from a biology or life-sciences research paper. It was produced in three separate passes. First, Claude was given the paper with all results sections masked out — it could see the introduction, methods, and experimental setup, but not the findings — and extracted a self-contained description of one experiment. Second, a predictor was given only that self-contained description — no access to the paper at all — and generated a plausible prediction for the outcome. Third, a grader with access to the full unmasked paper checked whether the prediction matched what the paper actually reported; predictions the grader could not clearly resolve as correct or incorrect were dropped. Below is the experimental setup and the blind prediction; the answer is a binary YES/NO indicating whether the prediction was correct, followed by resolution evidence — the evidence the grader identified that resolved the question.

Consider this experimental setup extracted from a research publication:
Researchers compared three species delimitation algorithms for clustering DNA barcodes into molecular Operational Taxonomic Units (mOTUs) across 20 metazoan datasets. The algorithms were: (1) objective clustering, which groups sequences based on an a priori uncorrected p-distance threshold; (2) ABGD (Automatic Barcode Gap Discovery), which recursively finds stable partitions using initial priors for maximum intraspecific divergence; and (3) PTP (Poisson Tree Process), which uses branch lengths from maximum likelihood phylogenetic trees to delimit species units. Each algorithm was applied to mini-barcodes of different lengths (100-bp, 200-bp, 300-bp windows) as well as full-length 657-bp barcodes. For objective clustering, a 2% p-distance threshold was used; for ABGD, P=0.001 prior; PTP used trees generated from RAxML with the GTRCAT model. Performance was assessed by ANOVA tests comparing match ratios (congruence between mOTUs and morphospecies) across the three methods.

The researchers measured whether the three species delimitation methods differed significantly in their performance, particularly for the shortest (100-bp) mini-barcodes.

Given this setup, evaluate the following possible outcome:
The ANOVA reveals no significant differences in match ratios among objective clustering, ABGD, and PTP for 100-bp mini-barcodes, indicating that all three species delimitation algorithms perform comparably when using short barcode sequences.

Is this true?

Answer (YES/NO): NO